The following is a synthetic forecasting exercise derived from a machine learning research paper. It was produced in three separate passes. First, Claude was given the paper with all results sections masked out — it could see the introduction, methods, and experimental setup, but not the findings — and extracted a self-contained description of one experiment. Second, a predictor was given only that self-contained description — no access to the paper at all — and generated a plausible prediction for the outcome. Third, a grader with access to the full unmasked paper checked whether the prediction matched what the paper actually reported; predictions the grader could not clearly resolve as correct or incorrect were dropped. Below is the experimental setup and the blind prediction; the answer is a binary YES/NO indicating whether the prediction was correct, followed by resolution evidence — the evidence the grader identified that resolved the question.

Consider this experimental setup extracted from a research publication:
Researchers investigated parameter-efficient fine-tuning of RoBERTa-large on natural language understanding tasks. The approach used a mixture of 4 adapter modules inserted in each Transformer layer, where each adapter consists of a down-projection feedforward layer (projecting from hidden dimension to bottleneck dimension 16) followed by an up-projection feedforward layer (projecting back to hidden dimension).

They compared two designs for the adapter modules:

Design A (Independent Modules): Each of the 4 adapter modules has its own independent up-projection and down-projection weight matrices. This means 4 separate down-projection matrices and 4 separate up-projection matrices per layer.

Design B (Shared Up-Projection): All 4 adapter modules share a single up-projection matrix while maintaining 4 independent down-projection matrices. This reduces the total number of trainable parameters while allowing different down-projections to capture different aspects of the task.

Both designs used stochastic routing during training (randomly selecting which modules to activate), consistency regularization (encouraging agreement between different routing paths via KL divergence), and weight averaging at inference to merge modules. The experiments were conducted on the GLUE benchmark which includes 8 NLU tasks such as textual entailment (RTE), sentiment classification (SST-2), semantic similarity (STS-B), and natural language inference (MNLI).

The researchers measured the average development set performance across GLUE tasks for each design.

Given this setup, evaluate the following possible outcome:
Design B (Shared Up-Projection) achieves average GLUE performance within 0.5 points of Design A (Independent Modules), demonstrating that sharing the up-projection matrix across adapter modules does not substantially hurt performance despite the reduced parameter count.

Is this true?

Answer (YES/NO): NO